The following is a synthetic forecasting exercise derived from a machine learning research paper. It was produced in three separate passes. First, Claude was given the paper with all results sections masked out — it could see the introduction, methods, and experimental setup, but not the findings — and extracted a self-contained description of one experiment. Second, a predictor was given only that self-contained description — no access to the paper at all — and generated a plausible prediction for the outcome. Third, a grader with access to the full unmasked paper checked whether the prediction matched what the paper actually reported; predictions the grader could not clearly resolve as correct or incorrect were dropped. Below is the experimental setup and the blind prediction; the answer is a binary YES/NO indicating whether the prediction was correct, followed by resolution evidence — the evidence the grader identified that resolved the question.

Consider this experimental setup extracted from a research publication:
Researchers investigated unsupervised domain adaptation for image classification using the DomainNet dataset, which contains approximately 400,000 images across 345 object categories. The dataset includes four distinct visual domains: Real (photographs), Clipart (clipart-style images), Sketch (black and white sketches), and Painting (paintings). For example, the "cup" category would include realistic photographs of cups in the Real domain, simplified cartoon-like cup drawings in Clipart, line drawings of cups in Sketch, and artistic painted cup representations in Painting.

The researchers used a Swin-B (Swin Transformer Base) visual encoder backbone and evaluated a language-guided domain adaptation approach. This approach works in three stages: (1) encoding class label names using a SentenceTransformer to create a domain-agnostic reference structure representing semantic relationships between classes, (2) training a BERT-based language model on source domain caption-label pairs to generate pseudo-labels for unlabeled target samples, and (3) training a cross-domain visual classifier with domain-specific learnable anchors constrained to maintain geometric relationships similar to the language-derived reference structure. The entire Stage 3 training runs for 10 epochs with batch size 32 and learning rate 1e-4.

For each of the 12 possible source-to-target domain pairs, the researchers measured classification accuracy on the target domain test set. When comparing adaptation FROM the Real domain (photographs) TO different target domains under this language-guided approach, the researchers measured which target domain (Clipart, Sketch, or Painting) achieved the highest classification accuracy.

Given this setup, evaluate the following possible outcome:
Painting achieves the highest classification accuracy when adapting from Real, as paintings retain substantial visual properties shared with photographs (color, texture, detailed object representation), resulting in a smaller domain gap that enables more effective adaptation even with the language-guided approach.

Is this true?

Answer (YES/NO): NO